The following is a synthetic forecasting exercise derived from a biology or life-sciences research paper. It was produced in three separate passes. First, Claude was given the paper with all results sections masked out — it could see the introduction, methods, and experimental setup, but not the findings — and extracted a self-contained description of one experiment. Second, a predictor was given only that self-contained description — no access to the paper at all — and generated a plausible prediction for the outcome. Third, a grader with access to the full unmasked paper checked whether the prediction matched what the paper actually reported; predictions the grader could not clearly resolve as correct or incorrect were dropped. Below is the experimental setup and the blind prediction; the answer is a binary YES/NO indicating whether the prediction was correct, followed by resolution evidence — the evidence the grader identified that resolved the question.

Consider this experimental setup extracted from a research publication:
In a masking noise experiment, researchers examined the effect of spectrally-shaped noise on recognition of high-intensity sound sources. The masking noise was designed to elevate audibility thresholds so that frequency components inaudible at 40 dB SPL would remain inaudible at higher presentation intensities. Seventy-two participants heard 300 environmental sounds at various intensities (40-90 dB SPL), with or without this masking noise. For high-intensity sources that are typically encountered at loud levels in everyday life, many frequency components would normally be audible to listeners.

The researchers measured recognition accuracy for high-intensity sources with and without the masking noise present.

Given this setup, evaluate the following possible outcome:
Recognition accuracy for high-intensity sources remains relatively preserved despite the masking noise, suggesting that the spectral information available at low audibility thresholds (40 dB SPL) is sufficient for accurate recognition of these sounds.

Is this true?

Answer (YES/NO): NO